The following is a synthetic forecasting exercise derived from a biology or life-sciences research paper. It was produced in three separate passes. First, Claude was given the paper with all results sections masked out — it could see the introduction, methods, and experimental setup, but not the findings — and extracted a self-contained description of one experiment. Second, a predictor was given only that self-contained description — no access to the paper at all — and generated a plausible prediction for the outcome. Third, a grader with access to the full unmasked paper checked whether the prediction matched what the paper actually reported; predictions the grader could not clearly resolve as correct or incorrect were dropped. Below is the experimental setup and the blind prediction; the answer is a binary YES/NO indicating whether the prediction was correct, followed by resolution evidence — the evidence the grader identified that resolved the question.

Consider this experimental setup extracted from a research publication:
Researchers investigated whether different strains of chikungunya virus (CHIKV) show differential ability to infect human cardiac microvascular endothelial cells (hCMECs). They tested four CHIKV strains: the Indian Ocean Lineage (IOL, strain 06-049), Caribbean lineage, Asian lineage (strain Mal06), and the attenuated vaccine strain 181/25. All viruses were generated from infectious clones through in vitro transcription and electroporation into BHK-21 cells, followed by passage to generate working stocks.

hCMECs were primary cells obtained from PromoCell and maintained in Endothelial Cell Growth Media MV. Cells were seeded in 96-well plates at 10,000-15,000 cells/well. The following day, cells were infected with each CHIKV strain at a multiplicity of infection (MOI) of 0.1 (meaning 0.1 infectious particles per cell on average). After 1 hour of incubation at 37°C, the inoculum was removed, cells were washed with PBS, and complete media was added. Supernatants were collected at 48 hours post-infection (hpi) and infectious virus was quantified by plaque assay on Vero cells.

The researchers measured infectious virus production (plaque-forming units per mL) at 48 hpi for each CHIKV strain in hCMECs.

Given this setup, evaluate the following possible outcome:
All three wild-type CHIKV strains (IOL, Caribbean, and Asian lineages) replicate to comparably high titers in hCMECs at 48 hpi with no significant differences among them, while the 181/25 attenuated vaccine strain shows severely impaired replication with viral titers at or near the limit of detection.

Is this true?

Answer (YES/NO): NO